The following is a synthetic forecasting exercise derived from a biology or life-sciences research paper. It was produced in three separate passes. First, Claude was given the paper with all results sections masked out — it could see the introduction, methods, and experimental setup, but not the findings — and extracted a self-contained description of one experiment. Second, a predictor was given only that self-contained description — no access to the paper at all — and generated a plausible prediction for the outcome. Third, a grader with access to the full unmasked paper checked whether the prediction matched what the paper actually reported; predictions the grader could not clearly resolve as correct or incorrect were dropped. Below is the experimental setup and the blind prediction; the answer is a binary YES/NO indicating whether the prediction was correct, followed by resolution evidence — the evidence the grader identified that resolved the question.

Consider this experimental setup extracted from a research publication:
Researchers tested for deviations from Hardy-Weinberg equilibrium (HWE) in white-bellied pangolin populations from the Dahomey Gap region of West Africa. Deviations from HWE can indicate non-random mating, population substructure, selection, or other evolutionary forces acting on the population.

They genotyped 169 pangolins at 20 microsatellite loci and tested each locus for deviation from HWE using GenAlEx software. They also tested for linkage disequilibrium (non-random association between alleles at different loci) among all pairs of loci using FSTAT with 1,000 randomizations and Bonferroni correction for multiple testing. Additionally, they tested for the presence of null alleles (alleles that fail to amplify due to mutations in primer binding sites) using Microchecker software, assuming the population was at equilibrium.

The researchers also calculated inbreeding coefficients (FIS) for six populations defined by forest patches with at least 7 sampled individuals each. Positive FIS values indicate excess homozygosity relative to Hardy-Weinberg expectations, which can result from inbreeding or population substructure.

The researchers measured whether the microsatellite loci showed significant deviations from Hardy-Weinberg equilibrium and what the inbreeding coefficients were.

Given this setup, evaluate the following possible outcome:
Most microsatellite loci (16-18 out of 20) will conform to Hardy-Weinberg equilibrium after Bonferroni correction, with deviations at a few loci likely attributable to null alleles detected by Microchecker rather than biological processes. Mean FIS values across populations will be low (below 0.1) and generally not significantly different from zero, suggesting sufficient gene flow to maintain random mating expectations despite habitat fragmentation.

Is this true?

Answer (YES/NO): NO